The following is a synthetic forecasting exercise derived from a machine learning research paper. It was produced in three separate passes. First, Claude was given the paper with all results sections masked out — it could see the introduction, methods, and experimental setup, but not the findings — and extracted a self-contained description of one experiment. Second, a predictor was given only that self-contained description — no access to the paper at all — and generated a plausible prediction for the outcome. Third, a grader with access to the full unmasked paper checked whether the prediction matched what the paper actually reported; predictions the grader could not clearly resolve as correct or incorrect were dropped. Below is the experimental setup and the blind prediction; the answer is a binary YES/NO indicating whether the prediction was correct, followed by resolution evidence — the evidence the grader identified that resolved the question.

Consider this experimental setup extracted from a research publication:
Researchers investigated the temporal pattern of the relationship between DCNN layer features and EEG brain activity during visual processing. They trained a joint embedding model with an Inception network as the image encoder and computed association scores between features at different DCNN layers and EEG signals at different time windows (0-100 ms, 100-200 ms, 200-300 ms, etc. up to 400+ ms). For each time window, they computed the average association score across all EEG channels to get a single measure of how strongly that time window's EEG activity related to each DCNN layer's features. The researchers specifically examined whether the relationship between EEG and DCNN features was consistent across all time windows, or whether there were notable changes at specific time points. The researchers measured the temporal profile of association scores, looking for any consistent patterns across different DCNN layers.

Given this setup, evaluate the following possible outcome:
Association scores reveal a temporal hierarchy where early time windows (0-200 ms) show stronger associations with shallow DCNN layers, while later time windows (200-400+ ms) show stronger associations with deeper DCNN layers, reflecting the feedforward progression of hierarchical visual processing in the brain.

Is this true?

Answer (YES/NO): YES